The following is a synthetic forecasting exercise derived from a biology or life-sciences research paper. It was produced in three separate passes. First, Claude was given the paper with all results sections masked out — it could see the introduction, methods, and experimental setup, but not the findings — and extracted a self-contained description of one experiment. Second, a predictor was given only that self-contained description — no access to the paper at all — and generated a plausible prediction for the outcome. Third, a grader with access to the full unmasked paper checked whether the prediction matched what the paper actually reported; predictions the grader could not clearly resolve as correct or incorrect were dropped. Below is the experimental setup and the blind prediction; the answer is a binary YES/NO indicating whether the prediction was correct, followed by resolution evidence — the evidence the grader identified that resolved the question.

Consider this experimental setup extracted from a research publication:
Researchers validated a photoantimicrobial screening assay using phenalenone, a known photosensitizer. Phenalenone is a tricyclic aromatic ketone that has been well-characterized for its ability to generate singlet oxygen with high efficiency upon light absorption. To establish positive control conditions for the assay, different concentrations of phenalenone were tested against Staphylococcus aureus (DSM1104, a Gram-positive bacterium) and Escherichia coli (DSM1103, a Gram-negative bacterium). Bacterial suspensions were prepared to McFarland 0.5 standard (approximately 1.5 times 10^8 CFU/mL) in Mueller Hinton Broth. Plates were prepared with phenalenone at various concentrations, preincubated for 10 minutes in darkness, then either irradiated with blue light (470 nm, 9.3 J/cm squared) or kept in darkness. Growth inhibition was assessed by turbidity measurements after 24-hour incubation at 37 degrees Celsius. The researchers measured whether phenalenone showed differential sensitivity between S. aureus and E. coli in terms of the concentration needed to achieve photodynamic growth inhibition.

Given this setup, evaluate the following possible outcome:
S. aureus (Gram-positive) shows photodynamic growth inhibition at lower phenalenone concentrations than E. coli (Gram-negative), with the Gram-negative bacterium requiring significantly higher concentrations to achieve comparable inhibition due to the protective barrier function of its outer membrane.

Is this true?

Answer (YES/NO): YES